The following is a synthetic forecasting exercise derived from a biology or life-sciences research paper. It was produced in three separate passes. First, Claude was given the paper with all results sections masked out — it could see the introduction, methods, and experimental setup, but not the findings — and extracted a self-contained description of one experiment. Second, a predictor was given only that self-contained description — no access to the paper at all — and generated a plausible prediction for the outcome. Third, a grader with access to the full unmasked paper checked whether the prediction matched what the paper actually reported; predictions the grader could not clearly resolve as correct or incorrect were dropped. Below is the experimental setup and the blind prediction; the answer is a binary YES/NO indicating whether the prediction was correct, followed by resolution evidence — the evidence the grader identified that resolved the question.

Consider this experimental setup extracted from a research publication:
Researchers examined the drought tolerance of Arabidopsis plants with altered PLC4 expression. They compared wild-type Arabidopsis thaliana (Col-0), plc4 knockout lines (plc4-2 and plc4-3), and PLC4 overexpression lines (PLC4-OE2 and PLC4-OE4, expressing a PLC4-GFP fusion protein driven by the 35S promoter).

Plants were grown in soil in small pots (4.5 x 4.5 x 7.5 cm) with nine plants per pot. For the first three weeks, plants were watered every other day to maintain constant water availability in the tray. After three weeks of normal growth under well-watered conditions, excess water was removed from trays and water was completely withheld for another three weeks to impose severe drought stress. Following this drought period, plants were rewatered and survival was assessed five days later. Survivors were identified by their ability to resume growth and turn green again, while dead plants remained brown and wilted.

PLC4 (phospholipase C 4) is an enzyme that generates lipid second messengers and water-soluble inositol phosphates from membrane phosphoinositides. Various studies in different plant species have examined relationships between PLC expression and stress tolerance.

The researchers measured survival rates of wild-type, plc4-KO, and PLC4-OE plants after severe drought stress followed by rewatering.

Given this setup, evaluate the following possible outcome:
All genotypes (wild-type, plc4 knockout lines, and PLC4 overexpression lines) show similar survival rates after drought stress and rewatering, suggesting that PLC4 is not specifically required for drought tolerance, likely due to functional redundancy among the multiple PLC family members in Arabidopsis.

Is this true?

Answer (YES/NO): NO